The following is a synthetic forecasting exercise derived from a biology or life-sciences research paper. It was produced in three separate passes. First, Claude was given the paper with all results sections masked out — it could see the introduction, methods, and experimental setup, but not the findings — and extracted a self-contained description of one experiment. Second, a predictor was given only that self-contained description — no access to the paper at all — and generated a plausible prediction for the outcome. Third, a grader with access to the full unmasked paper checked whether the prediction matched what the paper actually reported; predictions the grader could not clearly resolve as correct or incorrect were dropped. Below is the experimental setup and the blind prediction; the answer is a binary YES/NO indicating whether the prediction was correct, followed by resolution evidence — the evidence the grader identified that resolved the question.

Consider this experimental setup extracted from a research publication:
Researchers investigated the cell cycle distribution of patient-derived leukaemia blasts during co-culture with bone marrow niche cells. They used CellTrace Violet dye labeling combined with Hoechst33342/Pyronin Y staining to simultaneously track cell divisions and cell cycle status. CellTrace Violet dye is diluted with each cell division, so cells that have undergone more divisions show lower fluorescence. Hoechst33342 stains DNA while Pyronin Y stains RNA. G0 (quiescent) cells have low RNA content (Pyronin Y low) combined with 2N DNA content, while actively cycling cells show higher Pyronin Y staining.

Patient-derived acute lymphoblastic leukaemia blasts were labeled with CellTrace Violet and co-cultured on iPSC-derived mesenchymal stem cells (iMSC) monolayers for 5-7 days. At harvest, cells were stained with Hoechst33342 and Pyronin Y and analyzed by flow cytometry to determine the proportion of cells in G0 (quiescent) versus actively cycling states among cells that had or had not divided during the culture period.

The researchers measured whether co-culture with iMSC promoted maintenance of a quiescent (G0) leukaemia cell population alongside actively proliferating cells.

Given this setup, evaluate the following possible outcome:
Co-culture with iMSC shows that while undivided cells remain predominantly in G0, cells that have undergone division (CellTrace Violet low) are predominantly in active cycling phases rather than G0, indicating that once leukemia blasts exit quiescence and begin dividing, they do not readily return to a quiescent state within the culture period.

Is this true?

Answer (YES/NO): NO